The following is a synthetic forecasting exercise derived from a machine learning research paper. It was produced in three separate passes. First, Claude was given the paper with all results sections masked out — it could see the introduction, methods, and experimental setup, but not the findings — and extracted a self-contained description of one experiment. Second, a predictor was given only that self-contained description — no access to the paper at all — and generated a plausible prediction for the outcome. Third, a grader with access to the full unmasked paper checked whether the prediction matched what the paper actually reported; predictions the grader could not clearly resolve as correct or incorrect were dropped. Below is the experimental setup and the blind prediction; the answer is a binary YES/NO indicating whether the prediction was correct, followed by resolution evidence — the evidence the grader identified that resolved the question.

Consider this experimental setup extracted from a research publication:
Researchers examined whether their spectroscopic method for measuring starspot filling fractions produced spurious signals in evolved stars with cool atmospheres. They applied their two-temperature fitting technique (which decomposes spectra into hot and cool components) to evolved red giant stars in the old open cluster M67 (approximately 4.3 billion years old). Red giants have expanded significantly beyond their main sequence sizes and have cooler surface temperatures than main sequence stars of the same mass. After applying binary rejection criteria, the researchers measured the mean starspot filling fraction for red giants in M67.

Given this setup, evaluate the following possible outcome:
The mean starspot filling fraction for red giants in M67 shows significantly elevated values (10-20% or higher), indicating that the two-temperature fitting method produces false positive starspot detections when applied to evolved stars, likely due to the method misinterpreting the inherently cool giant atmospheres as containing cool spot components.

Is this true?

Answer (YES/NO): NO